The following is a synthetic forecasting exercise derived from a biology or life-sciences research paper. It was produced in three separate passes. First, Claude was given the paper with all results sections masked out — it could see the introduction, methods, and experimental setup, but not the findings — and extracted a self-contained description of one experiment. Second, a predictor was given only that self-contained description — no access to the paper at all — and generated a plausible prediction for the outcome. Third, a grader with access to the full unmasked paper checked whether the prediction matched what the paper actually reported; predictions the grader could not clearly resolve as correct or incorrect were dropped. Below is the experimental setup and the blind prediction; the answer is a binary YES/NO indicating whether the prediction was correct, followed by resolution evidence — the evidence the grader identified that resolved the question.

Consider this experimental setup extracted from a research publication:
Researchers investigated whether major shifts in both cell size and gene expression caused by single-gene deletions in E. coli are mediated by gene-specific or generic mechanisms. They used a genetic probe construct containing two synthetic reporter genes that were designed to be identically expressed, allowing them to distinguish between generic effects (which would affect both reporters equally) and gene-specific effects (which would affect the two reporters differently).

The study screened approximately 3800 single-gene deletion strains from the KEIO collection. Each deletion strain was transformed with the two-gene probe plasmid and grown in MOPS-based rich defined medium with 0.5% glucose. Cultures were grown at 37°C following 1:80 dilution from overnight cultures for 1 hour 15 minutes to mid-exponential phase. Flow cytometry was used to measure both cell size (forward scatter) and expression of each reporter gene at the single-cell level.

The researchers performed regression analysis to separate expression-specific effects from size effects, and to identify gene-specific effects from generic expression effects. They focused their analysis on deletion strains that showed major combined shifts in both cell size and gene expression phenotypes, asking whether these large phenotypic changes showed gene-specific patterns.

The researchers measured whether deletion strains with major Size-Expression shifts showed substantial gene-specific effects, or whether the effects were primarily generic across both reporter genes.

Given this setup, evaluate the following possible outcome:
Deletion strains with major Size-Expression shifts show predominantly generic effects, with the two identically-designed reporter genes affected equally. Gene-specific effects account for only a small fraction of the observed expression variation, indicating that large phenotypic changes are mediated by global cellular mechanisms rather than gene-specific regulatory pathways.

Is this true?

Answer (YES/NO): YES